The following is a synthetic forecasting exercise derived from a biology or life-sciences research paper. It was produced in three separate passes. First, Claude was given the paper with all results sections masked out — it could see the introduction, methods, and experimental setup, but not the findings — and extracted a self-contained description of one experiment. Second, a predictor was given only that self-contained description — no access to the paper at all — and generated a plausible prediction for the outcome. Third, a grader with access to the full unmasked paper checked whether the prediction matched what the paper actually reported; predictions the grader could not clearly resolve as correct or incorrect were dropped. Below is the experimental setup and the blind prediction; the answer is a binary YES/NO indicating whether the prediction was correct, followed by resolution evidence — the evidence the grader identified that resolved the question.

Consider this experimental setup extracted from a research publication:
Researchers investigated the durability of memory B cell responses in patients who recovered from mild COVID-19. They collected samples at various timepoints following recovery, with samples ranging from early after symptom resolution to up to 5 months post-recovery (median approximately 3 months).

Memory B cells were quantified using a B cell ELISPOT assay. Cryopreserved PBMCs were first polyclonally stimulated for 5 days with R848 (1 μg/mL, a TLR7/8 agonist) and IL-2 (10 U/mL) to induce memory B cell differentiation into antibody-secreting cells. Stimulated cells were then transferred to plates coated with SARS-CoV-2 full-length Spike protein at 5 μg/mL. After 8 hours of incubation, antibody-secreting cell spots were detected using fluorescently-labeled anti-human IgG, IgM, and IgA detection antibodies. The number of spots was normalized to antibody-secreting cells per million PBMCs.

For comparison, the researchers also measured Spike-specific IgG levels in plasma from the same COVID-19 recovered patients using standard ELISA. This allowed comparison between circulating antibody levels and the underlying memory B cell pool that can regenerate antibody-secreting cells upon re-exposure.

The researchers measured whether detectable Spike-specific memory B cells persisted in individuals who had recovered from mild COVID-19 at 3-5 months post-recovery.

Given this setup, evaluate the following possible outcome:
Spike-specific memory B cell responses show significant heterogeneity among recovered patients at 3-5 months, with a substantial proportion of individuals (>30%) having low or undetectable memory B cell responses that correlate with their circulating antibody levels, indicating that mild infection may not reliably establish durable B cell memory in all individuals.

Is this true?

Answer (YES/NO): NO